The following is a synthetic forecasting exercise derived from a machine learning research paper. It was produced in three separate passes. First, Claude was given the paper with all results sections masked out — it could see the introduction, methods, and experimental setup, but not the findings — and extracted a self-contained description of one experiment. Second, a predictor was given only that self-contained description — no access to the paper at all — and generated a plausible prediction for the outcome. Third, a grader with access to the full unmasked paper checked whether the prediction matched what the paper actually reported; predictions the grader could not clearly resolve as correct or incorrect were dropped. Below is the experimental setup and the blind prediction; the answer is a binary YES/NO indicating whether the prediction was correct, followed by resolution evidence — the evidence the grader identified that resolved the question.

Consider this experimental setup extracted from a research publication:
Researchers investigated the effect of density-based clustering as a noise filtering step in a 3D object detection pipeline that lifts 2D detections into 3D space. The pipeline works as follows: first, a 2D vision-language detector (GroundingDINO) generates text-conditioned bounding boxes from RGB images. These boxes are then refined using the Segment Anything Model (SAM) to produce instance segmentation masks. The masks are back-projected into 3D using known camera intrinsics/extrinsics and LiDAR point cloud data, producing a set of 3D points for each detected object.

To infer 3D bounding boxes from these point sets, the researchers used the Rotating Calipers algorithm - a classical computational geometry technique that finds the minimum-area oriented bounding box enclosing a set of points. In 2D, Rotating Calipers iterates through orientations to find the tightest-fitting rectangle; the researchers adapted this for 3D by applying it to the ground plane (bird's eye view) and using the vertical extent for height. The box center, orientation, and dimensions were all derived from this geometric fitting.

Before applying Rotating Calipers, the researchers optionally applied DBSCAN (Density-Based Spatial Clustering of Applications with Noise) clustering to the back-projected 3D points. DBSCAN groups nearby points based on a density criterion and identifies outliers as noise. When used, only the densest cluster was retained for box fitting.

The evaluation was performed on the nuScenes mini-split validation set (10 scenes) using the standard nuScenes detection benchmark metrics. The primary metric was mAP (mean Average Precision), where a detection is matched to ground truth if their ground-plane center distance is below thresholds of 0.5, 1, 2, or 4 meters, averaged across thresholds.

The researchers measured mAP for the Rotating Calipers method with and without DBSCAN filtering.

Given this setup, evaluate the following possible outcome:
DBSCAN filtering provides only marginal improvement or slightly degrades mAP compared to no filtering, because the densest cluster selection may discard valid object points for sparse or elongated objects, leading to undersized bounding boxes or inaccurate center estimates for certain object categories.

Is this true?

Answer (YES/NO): NO